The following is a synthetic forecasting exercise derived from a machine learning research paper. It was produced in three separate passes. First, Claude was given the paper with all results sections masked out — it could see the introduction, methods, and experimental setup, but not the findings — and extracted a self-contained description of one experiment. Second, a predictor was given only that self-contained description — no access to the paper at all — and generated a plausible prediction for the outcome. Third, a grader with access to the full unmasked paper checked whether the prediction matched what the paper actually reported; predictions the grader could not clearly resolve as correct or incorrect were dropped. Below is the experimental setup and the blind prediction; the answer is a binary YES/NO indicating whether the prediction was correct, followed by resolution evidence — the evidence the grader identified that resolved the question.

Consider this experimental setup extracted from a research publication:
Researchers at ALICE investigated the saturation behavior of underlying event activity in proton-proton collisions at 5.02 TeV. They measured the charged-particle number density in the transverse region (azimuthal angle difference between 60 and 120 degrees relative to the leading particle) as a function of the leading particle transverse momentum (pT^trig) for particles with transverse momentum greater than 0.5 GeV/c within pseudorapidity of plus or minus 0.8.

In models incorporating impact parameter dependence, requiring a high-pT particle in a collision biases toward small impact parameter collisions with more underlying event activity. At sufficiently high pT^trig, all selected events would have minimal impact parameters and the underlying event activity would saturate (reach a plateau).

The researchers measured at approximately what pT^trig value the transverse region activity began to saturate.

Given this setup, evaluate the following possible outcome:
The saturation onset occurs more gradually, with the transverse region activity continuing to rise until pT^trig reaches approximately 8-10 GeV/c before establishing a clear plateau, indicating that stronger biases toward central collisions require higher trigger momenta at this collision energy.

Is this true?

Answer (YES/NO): NO